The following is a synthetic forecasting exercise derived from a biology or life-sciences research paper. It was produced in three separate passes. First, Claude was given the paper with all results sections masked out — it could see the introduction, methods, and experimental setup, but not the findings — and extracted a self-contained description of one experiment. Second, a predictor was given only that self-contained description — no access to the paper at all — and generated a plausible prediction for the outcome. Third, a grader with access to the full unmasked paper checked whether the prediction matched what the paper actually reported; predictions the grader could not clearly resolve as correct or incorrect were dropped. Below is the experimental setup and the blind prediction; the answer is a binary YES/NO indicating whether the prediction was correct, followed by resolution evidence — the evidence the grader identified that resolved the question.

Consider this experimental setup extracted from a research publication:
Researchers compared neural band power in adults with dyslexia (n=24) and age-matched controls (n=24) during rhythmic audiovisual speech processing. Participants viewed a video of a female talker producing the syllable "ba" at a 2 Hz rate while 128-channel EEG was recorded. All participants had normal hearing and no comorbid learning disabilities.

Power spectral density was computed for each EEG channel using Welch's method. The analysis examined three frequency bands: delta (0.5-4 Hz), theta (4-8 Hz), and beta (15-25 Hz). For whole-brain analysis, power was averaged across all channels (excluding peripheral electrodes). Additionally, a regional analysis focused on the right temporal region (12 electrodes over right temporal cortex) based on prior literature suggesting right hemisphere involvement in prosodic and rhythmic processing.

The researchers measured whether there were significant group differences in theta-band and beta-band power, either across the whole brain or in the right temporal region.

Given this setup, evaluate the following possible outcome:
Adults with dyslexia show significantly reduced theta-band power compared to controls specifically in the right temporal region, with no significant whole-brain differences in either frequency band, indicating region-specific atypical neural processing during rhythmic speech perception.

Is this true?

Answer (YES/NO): NO